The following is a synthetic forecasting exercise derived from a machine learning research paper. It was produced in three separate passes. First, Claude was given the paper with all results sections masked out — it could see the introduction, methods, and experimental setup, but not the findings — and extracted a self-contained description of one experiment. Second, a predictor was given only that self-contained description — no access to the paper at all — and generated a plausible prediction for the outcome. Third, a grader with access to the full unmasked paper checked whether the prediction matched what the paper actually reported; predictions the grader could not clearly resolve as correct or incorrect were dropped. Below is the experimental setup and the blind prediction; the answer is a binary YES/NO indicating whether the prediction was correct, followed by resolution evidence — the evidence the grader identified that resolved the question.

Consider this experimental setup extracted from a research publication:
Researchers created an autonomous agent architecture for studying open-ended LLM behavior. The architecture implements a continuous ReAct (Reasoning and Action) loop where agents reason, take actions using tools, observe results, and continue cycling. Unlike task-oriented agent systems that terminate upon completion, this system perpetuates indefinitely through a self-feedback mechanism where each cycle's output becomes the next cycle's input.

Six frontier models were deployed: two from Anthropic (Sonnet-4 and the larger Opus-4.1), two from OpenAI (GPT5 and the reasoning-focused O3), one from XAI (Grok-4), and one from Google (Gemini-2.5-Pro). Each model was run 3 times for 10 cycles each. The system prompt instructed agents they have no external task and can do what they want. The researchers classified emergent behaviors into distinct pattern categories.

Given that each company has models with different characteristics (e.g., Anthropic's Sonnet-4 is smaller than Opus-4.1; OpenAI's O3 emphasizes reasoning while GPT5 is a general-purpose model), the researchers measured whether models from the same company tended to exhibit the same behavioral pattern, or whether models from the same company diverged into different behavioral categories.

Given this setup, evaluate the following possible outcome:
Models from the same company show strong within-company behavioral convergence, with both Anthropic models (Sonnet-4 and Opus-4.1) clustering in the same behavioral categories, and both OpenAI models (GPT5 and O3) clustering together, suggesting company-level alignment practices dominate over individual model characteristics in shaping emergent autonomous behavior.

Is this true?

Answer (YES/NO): NO